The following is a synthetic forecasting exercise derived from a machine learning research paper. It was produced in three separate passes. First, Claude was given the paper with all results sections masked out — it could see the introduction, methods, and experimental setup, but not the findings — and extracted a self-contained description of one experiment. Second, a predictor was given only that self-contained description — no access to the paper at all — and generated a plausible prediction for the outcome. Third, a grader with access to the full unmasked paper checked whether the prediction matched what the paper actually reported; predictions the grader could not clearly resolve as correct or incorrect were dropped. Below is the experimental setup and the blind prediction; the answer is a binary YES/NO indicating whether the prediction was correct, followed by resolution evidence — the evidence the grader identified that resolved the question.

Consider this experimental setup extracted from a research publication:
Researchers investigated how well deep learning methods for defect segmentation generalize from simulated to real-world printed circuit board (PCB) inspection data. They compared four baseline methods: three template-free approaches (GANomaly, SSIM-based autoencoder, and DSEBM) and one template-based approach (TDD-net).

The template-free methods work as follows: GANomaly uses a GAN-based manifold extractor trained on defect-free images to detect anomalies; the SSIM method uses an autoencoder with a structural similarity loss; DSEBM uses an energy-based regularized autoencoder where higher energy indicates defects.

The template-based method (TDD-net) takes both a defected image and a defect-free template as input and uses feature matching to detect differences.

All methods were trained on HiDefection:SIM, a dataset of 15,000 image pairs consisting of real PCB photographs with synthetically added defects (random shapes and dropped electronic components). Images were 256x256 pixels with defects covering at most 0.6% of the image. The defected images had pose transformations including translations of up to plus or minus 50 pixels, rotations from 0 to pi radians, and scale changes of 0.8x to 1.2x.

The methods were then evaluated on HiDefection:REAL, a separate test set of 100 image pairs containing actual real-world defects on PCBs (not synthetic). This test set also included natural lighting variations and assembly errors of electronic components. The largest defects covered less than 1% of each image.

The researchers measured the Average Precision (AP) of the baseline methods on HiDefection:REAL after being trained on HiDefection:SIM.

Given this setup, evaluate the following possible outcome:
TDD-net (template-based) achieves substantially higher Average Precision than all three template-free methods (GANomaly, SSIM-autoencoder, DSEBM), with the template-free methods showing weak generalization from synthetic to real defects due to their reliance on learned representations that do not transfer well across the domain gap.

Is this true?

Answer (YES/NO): NO